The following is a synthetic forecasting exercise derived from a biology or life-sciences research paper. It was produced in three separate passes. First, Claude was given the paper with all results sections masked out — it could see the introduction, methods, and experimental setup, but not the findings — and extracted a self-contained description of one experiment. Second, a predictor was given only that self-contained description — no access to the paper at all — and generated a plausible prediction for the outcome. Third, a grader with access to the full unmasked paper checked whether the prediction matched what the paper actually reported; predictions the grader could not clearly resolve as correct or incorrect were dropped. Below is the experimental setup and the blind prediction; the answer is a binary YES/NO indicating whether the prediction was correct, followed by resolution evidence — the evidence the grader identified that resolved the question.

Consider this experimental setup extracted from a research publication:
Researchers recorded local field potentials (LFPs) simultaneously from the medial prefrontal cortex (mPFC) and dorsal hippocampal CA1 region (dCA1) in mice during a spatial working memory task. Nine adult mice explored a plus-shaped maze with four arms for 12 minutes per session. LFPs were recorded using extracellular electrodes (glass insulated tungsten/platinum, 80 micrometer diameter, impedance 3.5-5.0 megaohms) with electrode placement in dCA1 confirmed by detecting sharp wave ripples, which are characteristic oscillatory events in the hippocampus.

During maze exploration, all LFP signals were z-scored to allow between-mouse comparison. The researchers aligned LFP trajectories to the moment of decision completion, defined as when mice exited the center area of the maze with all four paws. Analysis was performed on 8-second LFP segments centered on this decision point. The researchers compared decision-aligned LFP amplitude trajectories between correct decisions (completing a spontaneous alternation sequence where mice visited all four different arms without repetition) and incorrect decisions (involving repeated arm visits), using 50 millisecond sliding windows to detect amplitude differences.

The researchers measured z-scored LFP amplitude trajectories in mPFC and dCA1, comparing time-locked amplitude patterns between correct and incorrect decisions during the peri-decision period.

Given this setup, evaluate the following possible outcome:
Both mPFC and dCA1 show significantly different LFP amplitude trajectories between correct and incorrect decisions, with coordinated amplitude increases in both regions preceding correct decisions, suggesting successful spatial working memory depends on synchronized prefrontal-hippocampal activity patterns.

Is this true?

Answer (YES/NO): NO